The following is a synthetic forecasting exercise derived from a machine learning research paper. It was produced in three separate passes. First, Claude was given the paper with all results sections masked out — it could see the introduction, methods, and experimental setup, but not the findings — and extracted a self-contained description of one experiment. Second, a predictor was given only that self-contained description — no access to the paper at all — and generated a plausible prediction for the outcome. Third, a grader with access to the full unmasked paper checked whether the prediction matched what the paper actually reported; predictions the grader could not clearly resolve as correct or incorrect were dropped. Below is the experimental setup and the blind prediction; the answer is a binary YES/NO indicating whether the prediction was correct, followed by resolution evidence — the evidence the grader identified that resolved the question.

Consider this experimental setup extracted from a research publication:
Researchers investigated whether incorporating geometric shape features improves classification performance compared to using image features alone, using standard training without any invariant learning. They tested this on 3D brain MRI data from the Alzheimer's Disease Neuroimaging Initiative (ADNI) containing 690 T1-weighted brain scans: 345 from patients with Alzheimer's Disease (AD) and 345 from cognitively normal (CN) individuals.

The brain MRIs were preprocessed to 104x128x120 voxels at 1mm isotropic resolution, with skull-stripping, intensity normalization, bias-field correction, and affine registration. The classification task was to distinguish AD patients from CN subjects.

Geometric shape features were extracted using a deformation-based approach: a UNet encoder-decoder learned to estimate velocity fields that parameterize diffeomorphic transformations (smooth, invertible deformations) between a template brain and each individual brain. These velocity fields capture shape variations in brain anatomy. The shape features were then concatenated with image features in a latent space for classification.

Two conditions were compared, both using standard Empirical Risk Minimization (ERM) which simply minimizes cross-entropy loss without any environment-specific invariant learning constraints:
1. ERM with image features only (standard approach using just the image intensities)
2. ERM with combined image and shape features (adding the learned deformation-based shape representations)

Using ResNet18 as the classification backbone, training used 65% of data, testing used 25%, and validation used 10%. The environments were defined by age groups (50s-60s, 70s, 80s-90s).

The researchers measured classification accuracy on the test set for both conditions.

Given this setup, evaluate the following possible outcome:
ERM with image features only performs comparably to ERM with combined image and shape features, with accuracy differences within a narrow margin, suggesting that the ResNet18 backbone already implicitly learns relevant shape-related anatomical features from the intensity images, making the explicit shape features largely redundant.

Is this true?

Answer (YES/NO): NO